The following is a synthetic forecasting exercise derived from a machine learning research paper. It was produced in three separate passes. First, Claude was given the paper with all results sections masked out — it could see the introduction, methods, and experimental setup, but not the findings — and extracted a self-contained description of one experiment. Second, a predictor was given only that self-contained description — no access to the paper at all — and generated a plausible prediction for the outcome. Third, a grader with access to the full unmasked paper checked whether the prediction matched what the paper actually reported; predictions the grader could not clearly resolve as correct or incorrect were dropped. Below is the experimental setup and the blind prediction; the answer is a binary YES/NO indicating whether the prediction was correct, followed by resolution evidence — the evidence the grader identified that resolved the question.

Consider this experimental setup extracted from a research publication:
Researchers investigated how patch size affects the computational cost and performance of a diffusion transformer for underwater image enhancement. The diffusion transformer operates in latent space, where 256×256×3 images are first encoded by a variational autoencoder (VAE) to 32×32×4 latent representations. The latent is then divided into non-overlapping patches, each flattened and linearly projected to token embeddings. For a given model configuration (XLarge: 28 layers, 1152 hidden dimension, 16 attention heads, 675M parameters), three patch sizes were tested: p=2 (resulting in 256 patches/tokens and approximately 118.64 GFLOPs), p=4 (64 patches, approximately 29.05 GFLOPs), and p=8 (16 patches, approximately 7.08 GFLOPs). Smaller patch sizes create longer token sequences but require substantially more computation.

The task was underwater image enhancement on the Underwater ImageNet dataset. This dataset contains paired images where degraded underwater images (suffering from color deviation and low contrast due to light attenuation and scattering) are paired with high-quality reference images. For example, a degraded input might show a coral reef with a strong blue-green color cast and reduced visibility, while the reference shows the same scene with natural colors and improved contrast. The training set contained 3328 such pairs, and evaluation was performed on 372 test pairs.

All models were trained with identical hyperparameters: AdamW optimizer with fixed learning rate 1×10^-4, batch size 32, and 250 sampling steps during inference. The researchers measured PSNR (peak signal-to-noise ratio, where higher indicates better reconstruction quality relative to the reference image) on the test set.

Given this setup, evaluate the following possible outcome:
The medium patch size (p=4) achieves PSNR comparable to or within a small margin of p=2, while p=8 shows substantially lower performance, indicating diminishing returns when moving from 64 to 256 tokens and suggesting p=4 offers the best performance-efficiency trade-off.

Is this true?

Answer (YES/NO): NO